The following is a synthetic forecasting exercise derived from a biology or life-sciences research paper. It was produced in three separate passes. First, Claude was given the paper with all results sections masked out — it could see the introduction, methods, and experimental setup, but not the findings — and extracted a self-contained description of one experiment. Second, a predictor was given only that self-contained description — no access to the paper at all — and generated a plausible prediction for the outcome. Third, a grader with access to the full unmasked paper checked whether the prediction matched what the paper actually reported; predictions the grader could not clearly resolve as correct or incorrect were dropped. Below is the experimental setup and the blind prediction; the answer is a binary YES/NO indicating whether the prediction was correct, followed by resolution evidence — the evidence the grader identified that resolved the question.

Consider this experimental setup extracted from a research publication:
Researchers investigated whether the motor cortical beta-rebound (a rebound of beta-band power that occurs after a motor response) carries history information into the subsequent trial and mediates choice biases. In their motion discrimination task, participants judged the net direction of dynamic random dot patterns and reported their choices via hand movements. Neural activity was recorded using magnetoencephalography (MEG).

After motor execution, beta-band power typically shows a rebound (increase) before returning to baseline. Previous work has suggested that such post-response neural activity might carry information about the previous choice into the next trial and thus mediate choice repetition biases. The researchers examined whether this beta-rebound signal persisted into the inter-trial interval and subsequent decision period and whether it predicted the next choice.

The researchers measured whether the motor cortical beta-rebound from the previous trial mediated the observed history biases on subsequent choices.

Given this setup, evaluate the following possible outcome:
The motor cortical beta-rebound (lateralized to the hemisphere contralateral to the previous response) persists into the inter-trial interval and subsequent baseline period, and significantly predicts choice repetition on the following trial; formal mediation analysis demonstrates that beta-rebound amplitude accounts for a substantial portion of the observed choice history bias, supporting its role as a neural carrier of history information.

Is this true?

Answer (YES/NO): NO